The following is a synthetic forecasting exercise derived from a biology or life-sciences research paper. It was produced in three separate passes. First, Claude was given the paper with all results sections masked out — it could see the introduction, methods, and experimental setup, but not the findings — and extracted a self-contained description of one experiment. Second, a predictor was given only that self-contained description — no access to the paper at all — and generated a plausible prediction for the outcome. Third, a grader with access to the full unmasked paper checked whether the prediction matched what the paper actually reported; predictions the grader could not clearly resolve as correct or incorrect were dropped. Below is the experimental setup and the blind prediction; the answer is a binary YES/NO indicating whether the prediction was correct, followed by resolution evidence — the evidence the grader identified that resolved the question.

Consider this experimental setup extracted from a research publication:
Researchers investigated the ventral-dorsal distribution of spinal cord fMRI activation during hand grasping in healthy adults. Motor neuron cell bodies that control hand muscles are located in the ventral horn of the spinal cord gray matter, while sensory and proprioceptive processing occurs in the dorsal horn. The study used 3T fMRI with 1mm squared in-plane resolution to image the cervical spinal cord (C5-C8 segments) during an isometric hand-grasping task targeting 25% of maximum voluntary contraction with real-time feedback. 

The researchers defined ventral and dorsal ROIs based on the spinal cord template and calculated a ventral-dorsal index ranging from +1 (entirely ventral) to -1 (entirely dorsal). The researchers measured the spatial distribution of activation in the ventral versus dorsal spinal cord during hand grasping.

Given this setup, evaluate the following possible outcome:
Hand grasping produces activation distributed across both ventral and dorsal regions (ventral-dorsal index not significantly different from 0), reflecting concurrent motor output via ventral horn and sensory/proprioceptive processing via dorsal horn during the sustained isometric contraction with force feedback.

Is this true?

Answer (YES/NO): NO